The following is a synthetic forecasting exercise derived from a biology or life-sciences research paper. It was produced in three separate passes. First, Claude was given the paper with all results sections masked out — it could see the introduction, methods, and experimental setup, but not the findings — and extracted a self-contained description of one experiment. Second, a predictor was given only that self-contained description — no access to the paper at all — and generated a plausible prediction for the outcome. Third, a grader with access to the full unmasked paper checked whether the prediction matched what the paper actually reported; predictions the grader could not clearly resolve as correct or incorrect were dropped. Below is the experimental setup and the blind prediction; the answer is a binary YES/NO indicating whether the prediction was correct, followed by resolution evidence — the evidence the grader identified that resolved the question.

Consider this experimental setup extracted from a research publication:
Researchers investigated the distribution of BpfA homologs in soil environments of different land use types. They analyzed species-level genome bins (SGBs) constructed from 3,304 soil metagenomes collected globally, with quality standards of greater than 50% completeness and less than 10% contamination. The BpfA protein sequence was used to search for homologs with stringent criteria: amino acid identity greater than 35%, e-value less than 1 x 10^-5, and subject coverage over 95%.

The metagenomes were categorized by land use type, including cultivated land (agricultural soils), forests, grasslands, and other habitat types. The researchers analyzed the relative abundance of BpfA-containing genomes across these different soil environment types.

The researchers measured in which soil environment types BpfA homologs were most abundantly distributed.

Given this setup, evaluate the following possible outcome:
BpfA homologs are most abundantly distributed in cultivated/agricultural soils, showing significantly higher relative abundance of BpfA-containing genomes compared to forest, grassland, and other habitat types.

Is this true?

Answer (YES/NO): NO